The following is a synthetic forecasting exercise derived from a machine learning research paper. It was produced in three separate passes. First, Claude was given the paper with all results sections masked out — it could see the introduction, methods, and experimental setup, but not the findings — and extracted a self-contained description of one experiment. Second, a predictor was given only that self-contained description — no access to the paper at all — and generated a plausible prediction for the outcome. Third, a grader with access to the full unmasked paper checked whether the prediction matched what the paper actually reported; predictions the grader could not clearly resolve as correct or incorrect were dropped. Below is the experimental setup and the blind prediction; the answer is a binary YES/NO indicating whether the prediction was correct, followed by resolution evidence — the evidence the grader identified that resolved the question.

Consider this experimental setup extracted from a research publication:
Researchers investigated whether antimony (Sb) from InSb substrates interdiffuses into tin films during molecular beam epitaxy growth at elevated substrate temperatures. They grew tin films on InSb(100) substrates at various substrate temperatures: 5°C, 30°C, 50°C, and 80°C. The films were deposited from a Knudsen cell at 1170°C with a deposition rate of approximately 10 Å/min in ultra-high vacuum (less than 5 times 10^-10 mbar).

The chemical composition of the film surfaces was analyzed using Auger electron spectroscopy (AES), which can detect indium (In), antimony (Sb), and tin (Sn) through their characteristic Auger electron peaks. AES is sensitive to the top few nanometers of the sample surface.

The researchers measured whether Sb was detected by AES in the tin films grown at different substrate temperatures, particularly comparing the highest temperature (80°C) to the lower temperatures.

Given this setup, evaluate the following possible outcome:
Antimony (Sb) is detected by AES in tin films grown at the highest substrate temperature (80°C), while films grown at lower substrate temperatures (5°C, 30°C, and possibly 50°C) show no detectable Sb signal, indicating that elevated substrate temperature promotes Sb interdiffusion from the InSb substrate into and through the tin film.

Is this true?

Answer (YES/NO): YES